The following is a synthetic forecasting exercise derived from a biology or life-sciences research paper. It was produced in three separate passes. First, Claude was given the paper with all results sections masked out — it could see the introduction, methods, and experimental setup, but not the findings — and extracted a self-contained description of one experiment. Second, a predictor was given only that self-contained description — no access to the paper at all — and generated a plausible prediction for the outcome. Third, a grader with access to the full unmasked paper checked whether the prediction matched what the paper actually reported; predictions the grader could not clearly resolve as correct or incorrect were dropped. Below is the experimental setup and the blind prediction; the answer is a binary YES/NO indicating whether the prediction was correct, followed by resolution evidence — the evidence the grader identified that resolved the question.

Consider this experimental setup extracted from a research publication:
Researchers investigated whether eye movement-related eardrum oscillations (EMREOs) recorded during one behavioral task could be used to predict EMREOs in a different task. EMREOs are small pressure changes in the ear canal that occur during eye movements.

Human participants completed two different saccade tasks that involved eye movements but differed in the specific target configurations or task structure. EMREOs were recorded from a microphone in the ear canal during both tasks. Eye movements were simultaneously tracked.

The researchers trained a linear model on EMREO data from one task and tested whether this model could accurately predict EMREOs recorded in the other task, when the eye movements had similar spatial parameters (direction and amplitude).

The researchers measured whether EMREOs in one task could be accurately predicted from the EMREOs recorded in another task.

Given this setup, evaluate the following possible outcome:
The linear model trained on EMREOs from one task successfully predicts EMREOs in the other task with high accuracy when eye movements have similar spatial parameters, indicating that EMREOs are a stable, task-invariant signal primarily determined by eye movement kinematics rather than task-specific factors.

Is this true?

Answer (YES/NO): YES